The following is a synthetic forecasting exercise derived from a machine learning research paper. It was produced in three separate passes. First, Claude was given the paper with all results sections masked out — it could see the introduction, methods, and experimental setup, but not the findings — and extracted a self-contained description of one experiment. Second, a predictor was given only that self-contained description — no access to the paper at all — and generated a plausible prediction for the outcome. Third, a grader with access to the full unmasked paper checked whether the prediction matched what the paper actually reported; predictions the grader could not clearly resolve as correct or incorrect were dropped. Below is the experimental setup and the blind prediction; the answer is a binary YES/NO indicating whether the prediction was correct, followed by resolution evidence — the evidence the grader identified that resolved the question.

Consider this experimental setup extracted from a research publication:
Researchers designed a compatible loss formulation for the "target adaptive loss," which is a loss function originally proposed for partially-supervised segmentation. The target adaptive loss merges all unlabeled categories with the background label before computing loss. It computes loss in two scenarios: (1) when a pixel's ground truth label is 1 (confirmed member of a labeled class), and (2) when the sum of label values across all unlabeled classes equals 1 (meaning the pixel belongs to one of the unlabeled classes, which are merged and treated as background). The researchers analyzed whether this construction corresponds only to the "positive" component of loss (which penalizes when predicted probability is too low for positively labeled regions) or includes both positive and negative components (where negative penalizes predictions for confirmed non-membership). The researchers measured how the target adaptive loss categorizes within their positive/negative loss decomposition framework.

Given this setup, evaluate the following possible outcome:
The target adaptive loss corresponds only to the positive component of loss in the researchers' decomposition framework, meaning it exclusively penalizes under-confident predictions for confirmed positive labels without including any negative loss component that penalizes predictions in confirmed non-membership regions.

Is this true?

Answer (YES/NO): YES